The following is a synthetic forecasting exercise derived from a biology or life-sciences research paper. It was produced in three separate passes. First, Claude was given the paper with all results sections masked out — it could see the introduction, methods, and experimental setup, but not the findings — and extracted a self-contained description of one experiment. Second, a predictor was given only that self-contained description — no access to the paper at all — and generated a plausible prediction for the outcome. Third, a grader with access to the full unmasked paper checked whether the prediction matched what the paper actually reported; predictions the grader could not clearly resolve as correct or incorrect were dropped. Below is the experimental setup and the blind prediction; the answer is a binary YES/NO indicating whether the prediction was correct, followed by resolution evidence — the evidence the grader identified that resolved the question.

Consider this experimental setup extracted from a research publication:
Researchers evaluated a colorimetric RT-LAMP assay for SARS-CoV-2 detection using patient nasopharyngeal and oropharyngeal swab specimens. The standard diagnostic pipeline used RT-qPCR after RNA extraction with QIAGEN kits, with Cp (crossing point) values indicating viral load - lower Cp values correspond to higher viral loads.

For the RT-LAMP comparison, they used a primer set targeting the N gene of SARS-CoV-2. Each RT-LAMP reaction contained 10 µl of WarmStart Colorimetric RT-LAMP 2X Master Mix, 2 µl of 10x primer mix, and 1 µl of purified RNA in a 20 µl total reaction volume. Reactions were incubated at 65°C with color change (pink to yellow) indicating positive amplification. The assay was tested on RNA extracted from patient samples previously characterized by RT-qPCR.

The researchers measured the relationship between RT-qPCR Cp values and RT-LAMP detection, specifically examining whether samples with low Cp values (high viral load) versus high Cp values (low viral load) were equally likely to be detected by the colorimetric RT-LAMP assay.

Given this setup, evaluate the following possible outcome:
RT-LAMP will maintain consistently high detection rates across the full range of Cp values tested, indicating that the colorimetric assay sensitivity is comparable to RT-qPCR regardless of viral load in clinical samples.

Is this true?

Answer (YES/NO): NO